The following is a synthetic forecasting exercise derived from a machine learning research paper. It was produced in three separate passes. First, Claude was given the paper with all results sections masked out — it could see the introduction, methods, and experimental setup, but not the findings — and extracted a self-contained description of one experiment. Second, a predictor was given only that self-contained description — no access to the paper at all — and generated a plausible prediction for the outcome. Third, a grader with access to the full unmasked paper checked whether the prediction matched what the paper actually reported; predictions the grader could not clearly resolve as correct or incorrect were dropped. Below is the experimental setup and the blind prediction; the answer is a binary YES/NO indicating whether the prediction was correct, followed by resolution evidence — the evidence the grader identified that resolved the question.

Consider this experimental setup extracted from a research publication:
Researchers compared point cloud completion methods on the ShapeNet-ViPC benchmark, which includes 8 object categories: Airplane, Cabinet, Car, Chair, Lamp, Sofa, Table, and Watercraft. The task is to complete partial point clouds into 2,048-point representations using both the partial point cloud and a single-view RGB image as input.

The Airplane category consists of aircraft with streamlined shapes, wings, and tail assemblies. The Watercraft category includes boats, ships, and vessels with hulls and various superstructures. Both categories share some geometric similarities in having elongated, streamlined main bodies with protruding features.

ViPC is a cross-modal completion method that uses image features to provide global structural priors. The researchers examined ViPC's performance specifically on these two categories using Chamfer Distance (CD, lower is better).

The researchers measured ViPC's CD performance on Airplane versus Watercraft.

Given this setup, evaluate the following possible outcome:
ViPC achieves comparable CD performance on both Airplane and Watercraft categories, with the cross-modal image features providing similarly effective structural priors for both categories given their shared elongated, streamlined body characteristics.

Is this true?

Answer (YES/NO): NO